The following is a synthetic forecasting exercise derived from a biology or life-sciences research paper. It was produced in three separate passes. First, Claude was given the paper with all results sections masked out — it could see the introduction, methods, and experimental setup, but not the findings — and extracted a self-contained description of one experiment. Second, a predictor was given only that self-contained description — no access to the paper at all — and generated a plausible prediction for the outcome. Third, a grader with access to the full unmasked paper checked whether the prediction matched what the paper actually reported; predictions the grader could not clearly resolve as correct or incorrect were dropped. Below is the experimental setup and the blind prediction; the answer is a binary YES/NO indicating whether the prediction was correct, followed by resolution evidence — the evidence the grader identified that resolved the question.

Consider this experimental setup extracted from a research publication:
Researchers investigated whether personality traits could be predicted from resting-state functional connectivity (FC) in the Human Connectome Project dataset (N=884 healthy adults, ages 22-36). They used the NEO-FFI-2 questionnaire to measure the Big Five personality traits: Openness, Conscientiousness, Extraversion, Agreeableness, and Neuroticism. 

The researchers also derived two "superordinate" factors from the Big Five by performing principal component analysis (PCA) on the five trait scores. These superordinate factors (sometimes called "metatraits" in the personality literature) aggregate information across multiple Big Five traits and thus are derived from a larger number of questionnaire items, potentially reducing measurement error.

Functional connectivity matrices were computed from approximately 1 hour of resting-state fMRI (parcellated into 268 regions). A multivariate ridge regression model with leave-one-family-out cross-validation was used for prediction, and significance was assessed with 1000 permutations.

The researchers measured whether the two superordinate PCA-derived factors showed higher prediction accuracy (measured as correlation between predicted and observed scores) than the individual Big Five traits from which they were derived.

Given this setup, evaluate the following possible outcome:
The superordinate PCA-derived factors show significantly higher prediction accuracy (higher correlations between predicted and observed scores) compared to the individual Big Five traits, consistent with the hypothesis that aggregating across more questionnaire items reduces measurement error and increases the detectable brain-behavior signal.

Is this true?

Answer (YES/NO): NO